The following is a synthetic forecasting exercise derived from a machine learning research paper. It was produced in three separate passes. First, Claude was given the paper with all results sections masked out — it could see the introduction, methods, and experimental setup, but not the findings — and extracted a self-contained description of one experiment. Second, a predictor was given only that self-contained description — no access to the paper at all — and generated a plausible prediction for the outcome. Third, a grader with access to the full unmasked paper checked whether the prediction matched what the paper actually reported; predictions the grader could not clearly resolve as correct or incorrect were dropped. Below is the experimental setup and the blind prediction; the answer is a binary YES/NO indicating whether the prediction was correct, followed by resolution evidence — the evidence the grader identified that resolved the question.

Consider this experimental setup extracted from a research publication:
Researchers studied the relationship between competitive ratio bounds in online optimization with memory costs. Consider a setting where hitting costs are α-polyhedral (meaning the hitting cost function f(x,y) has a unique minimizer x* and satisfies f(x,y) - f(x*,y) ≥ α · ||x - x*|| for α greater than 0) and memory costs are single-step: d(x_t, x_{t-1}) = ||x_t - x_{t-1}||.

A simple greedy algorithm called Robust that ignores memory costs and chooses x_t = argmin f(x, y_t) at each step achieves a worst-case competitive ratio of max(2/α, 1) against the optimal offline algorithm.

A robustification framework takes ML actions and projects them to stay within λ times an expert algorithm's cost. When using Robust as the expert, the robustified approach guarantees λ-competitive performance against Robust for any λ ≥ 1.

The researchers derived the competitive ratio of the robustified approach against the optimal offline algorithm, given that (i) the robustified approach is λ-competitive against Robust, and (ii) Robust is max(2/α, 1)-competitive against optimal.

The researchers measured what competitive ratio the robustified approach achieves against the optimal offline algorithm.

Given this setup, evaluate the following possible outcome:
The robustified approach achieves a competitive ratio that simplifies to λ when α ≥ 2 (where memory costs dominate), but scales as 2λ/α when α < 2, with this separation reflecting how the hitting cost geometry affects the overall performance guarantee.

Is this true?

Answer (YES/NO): NO